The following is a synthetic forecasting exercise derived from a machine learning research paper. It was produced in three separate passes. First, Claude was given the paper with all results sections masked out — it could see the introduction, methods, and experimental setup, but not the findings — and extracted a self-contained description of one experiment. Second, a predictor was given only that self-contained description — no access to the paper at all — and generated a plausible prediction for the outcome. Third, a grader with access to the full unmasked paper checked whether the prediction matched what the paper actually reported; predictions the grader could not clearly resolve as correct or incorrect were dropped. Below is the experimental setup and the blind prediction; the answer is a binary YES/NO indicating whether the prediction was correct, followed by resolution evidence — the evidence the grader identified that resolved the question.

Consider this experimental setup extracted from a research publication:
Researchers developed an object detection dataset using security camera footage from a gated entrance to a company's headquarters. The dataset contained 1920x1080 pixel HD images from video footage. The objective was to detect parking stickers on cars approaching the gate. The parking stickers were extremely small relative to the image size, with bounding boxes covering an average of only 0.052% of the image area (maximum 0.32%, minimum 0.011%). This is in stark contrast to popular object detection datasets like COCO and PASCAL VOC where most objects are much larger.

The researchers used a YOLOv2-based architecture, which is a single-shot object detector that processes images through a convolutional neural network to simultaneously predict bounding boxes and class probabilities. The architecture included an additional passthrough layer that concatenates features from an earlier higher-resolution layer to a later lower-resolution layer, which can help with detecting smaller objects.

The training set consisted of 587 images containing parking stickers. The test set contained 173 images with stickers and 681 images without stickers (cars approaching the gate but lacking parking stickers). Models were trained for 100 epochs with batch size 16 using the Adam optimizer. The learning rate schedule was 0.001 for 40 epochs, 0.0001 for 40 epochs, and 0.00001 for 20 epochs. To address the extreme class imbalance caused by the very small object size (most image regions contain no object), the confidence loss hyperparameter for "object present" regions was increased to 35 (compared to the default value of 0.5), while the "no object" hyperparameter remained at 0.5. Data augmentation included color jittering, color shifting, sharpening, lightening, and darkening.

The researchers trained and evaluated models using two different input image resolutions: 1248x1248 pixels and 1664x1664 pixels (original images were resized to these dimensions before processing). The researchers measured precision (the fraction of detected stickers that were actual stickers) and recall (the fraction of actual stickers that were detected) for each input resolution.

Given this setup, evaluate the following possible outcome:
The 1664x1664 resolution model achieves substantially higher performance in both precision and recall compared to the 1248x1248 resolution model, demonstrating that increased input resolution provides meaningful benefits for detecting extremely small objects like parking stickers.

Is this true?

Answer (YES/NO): NO